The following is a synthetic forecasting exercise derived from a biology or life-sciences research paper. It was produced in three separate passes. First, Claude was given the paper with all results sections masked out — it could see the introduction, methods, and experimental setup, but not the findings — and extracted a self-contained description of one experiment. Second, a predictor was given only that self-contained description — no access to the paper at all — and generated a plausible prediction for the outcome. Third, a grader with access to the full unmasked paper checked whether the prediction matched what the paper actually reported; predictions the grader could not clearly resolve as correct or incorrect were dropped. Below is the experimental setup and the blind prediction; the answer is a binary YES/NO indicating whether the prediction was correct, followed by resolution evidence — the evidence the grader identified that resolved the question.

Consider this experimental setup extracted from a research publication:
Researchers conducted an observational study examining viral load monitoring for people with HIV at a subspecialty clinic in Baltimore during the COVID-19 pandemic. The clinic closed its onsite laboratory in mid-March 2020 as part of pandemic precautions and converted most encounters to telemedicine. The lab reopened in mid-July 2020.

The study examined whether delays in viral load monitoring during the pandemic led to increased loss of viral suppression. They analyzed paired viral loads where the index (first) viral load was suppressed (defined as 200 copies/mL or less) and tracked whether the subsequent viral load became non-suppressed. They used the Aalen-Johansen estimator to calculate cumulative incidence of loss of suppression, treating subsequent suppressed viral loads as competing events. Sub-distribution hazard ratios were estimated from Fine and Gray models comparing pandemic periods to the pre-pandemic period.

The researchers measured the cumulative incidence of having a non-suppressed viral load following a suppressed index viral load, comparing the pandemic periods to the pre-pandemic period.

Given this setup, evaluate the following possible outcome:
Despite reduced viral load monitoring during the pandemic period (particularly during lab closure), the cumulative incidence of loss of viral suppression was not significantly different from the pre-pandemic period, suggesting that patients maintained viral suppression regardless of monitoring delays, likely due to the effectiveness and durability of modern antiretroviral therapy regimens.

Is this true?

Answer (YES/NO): YES